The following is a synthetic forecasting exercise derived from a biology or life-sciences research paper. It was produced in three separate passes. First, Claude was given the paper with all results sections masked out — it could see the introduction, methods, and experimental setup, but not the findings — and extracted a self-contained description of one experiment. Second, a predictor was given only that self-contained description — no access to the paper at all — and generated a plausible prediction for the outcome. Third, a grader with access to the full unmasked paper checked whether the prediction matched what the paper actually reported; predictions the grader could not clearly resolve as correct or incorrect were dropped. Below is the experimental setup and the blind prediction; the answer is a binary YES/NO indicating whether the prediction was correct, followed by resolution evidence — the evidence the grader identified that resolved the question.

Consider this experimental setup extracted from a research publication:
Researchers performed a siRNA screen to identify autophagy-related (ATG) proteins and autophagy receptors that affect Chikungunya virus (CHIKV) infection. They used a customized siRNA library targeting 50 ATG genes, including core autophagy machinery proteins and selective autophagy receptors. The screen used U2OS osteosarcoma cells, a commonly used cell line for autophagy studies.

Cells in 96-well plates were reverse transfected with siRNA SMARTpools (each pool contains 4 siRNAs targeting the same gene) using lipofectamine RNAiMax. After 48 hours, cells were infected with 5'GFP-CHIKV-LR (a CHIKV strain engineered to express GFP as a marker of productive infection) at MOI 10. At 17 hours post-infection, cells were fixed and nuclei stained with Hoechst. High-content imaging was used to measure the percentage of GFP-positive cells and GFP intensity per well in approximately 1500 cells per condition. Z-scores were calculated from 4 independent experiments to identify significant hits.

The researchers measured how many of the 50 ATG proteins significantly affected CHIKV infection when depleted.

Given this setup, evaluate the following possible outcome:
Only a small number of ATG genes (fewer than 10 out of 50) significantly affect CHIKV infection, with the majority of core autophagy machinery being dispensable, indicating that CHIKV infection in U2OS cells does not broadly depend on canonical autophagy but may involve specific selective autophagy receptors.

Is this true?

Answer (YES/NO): YES